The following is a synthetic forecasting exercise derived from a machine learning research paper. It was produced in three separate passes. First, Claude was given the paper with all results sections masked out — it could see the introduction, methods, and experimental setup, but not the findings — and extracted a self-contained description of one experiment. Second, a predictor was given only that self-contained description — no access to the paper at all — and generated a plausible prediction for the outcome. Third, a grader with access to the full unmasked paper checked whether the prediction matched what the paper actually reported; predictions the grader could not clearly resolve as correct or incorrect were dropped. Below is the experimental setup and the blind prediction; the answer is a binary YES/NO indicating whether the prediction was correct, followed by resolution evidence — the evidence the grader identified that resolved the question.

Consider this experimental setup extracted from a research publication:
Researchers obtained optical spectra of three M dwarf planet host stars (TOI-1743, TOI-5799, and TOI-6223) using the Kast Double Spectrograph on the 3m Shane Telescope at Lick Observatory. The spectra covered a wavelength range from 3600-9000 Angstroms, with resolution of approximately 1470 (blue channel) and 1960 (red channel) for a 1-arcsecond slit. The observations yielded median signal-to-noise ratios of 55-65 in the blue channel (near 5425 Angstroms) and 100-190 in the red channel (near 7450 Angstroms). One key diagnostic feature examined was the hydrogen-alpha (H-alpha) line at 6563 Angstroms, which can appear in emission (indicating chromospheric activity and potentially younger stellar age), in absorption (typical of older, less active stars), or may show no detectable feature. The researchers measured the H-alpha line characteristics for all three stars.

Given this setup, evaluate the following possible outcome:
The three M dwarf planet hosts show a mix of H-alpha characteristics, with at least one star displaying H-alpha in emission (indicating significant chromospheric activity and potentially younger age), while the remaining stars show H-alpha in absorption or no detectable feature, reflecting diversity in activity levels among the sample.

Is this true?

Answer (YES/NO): YES